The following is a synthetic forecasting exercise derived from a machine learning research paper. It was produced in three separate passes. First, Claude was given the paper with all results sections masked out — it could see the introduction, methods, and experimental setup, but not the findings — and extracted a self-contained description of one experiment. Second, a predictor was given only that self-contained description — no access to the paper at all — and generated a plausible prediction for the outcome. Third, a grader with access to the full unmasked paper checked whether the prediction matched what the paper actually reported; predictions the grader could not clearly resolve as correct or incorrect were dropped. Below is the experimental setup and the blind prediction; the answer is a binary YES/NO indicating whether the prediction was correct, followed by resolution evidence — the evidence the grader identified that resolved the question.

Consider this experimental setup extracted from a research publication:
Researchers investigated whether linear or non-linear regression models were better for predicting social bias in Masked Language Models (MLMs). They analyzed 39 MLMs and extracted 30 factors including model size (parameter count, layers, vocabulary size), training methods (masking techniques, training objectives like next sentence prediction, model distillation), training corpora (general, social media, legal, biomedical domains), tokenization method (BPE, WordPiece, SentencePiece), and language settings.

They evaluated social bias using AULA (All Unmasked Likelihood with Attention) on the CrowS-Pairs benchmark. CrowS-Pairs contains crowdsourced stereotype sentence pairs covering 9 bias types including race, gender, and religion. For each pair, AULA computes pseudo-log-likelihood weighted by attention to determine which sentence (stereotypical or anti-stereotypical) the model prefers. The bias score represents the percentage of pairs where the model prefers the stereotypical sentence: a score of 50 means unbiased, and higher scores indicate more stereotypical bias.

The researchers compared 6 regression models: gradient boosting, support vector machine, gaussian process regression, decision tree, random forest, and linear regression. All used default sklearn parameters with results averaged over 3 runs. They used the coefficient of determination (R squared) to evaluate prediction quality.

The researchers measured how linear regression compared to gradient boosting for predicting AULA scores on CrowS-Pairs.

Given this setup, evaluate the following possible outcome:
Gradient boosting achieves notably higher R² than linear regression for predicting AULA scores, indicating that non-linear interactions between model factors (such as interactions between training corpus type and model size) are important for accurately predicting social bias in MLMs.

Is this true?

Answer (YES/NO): YES